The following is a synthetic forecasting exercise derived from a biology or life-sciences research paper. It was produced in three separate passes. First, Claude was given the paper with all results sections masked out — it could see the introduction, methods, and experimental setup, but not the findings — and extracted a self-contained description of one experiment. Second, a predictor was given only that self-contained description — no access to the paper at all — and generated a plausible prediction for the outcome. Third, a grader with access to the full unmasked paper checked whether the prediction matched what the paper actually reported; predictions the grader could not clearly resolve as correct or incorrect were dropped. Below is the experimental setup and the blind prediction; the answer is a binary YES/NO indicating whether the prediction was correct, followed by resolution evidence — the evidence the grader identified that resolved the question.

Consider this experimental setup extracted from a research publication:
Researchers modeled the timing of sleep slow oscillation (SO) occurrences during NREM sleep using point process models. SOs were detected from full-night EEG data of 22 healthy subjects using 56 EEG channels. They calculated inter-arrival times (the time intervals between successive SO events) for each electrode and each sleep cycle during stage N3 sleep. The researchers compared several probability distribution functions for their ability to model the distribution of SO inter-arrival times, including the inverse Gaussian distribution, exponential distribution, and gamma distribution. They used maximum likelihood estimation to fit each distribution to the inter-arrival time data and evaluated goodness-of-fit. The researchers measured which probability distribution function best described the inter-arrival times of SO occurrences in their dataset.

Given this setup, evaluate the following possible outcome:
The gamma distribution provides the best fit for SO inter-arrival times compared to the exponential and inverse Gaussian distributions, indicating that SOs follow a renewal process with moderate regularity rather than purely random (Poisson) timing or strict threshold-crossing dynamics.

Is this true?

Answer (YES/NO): NO